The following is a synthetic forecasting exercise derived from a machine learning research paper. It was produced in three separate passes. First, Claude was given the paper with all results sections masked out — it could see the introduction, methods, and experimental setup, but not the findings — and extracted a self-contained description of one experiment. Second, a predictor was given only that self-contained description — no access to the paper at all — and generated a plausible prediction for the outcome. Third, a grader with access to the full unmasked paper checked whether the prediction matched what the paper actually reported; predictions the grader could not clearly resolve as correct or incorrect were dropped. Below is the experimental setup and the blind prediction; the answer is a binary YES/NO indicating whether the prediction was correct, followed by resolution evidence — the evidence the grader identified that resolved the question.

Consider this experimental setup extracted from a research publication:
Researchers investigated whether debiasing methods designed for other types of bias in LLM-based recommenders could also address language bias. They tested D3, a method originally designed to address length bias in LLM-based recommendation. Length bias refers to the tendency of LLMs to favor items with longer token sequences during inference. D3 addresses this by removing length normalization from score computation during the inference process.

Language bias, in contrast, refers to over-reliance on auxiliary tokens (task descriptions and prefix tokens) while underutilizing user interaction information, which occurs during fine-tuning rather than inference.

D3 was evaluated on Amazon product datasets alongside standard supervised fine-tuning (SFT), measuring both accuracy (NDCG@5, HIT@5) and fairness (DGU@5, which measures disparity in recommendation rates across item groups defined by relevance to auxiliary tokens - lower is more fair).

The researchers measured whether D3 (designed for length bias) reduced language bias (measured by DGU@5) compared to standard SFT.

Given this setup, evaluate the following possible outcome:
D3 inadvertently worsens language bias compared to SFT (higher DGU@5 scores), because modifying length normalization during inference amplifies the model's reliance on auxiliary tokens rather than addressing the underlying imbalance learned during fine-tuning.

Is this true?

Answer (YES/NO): NO